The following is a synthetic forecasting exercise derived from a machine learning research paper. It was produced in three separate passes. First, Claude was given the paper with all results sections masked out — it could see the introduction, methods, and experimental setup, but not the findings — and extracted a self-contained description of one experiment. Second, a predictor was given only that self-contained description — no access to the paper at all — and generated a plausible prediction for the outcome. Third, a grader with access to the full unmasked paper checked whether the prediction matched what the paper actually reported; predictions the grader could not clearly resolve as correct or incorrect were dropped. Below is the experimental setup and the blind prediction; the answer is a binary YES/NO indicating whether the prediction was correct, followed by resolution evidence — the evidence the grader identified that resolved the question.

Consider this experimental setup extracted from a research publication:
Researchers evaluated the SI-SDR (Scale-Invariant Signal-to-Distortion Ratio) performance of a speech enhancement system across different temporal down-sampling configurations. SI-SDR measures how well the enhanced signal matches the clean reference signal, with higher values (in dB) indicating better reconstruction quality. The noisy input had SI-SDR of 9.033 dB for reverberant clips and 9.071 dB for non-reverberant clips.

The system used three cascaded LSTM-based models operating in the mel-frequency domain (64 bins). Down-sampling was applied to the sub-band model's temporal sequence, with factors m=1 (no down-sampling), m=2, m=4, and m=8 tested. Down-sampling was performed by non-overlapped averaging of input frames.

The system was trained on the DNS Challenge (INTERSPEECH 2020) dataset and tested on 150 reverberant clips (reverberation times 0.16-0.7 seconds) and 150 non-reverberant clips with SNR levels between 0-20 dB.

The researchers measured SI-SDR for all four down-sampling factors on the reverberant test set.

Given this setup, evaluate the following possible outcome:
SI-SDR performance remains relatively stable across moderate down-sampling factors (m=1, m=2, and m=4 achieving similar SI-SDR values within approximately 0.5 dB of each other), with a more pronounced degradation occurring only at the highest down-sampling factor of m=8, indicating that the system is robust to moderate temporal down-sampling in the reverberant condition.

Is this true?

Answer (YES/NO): NO